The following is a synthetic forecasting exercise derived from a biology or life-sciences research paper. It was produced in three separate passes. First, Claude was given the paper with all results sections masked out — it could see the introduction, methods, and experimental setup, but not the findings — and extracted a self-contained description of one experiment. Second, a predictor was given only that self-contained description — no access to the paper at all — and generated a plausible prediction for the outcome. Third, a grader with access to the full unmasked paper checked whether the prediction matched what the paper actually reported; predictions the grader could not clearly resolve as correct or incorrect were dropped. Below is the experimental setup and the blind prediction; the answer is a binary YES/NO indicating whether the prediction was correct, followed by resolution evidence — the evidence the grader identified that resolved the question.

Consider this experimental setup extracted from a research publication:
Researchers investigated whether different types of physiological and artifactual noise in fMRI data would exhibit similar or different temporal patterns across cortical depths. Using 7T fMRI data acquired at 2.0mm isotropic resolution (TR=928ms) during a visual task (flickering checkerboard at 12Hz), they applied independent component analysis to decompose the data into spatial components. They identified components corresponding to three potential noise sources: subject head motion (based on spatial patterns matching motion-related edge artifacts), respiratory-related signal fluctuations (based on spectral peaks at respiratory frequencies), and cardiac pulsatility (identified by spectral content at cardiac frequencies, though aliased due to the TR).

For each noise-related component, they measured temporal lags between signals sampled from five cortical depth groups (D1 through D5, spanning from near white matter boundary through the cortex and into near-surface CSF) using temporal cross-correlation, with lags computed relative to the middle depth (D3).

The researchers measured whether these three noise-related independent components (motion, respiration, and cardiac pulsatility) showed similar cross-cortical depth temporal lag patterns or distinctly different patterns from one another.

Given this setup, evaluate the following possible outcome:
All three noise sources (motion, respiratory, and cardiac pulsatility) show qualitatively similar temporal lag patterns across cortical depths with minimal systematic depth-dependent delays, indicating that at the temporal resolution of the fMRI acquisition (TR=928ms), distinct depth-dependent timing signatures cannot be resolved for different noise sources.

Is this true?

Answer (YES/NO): YES